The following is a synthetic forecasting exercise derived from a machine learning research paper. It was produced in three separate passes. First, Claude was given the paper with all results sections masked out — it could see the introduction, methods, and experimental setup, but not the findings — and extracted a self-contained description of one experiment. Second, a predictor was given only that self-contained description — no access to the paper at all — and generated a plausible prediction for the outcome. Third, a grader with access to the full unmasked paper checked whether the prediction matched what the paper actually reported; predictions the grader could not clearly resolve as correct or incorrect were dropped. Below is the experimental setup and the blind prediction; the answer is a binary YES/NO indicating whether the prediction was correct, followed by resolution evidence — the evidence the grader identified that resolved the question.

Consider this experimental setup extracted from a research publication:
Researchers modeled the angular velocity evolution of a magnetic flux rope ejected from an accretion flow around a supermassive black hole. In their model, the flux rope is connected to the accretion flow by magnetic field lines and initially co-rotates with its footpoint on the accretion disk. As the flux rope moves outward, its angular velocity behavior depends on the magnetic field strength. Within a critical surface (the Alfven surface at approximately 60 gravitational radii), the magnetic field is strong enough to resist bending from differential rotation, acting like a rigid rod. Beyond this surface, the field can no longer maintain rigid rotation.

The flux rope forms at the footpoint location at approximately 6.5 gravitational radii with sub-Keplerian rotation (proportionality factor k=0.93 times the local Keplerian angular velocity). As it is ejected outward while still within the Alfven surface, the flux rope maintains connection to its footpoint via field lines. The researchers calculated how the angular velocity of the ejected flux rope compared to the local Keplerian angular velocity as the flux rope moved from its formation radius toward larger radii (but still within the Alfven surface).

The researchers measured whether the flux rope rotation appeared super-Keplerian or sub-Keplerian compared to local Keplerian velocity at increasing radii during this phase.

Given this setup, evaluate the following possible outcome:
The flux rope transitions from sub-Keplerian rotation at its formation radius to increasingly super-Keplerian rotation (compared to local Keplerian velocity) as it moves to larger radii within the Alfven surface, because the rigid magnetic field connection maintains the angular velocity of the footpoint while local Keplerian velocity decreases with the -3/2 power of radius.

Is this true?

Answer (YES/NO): YES